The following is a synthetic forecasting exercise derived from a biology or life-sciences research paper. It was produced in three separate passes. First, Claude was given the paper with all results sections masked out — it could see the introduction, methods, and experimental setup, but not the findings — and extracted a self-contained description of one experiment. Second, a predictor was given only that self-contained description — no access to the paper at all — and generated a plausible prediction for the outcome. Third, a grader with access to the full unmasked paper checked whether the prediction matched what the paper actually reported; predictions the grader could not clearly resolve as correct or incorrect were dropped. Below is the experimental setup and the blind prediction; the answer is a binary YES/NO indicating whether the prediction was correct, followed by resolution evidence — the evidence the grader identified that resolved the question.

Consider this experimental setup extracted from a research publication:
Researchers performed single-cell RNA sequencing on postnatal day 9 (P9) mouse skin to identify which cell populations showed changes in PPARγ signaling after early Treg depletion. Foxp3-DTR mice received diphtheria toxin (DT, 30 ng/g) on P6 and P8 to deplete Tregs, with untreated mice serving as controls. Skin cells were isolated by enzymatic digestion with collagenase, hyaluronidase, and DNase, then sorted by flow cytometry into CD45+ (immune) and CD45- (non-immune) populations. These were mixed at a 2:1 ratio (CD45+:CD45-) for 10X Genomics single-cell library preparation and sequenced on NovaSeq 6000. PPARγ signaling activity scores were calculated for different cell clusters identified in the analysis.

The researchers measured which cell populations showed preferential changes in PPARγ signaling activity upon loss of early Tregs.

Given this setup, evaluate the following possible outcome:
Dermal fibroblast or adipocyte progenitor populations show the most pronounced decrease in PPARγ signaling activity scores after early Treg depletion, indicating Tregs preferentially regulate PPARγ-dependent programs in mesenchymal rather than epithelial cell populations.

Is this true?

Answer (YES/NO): NO